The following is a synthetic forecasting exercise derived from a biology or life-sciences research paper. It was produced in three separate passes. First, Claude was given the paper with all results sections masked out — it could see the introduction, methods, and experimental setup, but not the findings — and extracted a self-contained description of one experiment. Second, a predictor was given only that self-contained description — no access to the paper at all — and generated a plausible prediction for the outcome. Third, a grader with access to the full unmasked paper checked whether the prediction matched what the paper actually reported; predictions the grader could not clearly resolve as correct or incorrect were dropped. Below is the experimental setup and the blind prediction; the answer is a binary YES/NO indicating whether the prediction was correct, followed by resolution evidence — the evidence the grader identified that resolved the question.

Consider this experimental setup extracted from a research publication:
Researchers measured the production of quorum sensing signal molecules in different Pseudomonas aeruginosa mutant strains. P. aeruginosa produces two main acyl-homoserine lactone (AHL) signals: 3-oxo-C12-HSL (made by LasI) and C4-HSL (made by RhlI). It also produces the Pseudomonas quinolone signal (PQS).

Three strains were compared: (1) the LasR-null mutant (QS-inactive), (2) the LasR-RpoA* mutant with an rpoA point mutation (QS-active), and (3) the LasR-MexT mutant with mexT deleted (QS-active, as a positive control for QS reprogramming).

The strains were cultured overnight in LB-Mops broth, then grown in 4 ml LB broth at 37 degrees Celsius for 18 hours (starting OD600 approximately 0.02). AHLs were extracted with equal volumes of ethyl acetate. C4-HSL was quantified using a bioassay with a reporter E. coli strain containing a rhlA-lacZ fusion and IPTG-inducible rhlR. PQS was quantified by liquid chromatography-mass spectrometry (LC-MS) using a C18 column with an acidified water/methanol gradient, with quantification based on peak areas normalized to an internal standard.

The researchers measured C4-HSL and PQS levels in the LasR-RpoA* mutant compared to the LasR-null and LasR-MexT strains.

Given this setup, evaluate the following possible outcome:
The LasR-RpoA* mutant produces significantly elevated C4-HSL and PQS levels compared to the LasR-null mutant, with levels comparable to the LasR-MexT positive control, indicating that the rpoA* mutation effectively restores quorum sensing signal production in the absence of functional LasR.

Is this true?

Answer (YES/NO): NO